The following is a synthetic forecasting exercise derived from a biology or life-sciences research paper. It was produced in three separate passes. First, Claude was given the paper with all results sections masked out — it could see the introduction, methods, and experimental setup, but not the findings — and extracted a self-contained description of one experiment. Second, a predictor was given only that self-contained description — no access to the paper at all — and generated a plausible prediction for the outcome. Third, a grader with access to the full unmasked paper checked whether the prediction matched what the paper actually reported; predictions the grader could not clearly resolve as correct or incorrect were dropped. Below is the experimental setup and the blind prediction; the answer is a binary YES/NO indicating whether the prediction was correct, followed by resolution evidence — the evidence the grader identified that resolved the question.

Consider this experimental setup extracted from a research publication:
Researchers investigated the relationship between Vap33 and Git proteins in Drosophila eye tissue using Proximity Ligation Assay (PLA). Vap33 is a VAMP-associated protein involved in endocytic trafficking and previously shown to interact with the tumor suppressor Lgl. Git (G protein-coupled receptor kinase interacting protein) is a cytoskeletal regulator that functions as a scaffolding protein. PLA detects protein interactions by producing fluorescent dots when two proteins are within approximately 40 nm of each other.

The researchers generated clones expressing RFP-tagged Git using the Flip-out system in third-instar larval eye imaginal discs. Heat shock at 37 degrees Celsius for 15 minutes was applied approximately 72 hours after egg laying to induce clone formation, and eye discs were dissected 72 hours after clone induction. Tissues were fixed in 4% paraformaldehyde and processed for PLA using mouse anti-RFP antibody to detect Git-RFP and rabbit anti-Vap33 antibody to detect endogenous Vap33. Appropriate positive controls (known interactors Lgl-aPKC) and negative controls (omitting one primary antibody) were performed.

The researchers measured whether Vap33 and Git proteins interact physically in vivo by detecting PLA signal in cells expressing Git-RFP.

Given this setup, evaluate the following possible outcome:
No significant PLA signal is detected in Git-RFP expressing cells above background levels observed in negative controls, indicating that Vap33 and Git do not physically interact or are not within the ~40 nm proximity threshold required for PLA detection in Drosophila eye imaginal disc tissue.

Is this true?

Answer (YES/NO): NO